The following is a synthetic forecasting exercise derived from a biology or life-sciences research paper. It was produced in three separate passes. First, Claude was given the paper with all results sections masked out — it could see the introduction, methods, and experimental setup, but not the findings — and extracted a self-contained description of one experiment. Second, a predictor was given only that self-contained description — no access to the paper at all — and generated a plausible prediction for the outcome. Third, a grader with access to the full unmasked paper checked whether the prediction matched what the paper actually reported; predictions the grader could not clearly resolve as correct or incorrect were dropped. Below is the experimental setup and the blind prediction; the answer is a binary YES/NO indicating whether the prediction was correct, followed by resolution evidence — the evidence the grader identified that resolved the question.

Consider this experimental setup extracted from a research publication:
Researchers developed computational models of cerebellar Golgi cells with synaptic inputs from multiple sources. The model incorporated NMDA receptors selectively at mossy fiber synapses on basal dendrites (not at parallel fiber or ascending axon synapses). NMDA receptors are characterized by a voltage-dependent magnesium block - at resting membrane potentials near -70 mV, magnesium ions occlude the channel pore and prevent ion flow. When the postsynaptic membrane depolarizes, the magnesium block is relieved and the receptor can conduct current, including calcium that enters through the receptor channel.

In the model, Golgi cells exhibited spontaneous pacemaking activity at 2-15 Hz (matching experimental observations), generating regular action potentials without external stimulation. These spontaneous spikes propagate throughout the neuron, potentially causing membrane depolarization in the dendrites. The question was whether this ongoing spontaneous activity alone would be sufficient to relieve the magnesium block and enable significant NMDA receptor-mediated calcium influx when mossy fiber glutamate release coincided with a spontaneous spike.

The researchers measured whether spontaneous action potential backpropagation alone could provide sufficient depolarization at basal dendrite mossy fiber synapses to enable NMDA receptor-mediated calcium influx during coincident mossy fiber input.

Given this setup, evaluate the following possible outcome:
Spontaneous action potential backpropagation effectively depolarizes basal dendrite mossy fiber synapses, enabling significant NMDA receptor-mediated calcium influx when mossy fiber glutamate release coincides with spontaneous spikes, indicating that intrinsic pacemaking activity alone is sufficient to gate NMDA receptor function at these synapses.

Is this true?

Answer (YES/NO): NO